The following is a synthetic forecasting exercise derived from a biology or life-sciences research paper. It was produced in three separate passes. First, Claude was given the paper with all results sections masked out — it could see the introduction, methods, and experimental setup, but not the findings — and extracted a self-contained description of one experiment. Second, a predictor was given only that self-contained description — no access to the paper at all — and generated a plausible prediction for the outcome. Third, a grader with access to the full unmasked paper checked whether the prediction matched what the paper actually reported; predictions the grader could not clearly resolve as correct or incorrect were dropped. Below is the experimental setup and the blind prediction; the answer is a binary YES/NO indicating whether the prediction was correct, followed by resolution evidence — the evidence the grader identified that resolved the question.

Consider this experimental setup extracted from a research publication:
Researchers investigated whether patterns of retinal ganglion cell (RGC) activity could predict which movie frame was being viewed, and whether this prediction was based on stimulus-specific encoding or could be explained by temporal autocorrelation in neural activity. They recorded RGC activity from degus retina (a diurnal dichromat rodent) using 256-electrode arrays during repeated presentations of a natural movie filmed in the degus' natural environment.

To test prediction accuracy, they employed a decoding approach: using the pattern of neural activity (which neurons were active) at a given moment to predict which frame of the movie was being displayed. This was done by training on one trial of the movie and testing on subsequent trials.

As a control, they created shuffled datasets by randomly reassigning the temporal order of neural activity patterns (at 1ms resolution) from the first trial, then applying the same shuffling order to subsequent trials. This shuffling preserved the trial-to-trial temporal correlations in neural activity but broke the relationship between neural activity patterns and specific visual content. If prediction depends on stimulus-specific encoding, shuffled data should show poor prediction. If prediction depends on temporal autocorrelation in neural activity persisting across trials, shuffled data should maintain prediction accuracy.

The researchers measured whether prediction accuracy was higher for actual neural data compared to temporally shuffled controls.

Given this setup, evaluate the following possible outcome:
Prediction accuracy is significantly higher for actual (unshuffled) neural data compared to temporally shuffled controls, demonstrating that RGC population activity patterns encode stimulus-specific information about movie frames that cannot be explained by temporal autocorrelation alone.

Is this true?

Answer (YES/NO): YES